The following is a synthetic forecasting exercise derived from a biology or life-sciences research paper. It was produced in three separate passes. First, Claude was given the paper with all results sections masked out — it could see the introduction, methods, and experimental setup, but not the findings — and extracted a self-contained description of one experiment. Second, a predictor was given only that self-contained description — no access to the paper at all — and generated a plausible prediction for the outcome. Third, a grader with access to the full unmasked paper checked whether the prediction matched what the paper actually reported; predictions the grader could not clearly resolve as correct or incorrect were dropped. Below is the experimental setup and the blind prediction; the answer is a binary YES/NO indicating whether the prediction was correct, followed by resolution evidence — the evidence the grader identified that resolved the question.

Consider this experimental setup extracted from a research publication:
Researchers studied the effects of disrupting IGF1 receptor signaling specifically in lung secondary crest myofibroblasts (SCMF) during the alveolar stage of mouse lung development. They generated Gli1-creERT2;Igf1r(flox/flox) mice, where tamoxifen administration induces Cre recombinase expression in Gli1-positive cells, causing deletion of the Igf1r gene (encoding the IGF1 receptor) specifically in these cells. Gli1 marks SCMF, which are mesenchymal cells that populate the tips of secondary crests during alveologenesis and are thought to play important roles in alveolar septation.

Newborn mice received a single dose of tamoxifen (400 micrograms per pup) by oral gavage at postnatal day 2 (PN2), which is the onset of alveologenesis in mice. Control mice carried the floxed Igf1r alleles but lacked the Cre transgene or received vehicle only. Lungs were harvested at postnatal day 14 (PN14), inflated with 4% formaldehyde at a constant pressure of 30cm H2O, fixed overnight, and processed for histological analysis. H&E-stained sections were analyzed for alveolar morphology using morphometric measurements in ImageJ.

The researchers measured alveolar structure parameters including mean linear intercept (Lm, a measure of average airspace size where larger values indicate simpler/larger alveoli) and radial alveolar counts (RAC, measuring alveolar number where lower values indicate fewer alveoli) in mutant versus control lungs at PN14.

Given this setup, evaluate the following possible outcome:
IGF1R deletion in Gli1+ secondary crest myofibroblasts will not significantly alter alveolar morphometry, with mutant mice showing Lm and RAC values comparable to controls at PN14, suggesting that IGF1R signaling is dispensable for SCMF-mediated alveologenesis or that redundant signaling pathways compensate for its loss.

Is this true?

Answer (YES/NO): NO